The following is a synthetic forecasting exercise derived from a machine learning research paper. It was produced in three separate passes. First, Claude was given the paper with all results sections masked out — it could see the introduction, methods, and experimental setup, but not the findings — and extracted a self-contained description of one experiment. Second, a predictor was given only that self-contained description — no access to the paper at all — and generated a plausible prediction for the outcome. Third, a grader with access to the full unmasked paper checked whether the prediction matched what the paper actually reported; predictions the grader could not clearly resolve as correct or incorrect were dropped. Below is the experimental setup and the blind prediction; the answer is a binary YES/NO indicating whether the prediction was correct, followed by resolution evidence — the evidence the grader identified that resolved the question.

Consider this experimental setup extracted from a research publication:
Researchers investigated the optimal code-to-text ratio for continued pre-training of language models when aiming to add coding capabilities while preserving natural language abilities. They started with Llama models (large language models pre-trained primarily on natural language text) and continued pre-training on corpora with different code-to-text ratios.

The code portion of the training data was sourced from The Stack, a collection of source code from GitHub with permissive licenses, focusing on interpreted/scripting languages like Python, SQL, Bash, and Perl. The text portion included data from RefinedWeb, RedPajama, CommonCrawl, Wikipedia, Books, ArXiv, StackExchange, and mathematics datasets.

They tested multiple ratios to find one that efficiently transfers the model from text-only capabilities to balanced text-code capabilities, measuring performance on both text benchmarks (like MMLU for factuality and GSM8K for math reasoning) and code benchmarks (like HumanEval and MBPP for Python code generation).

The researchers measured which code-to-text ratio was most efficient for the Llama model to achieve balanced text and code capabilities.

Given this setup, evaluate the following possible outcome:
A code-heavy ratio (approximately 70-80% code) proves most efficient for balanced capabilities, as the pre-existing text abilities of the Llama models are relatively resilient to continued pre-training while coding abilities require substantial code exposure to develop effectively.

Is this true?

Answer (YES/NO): NO